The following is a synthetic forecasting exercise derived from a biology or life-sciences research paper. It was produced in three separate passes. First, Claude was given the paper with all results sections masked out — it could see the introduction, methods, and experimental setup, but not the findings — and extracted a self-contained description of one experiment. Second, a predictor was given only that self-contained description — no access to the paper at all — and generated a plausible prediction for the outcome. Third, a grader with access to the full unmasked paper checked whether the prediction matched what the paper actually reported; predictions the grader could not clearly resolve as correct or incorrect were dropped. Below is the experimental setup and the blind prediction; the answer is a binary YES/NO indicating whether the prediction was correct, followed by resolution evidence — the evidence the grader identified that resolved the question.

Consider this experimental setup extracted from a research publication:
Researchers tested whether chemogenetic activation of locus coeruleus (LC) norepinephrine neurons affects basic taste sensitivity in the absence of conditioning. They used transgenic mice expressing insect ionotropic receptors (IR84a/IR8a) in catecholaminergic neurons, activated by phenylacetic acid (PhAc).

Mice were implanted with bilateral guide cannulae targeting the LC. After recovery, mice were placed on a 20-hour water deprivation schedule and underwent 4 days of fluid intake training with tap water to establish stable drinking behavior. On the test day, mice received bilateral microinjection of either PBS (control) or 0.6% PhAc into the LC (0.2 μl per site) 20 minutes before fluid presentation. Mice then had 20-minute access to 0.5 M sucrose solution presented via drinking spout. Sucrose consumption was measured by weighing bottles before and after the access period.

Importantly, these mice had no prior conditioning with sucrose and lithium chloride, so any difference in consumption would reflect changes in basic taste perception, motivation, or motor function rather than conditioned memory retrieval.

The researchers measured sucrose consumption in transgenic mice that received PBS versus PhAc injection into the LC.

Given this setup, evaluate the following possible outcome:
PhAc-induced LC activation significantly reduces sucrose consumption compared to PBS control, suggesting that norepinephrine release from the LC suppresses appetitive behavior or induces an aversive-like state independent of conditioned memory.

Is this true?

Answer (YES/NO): NO